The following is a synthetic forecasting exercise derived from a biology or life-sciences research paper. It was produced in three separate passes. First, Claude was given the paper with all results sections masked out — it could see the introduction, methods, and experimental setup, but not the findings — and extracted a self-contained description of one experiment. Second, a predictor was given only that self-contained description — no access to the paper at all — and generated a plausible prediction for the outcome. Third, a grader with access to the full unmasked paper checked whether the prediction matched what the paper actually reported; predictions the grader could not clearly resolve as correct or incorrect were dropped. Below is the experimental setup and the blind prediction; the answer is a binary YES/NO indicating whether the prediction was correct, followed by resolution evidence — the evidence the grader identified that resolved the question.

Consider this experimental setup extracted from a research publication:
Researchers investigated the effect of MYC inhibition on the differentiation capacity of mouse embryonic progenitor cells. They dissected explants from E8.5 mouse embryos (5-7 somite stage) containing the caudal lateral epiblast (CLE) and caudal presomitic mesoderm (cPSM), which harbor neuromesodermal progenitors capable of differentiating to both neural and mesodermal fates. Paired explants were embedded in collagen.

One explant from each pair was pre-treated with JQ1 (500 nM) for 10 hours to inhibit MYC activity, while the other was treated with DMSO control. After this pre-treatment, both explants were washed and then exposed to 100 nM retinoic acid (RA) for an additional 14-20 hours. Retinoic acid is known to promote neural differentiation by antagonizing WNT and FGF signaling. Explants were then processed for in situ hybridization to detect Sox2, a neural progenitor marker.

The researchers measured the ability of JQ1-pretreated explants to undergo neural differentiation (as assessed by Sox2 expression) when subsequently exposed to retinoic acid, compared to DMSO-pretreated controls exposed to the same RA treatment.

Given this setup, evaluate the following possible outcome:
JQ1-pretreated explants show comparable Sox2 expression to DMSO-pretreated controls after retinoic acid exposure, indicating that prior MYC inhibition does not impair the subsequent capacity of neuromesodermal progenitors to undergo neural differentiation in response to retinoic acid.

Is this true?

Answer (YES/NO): NO